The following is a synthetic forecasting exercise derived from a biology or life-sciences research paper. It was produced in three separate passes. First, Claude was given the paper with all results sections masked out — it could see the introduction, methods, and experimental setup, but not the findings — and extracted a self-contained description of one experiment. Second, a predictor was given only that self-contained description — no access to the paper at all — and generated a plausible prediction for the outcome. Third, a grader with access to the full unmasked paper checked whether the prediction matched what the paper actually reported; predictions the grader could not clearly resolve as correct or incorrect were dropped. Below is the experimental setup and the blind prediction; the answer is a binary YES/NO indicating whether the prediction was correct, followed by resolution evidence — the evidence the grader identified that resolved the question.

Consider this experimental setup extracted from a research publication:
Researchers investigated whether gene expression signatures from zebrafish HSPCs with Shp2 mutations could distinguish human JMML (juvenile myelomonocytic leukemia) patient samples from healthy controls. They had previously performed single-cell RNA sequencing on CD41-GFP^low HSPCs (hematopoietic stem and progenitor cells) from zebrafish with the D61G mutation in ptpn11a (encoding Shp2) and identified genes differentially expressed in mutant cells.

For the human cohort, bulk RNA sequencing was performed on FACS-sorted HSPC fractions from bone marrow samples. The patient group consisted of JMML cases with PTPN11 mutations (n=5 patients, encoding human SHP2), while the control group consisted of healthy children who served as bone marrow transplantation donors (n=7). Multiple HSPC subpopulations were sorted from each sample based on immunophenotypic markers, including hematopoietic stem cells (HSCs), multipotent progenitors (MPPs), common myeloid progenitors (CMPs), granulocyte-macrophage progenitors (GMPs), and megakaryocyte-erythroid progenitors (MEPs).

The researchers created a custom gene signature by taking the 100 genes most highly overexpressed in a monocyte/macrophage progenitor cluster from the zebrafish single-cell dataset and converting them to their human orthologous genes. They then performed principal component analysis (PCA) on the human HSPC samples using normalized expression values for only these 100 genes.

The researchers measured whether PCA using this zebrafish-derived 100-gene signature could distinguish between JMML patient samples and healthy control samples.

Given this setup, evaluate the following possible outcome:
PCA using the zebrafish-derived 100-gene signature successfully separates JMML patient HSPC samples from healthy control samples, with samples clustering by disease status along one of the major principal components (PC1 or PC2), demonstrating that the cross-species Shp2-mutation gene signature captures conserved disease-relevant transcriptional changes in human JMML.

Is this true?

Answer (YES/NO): YES